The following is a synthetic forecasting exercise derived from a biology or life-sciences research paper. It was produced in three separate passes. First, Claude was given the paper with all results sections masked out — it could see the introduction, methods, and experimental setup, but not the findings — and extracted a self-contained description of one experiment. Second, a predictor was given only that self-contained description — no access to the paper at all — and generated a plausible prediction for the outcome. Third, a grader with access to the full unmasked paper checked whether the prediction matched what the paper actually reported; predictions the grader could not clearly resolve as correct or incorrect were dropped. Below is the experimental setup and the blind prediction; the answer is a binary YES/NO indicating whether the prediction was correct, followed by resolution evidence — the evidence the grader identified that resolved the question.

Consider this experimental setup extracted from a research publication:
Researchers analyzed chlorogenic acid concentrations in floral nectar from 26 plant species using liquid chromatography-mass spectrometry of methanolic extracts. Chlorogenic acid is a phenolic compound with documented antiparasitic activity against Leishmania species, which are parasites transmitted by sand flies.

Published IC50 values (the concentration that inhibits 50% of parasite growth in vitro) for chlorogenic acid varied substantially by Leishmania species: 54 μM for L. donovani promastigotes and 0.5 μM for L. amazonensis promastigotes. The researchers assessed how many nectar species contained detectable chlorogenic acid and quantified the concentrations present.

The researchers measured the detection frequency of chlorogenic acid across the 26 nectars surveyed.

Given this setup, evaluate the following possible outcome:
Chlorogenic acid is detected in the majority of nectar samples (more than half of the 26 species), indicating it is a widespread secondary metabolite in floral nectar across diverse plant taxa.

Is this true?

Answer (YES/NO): NO